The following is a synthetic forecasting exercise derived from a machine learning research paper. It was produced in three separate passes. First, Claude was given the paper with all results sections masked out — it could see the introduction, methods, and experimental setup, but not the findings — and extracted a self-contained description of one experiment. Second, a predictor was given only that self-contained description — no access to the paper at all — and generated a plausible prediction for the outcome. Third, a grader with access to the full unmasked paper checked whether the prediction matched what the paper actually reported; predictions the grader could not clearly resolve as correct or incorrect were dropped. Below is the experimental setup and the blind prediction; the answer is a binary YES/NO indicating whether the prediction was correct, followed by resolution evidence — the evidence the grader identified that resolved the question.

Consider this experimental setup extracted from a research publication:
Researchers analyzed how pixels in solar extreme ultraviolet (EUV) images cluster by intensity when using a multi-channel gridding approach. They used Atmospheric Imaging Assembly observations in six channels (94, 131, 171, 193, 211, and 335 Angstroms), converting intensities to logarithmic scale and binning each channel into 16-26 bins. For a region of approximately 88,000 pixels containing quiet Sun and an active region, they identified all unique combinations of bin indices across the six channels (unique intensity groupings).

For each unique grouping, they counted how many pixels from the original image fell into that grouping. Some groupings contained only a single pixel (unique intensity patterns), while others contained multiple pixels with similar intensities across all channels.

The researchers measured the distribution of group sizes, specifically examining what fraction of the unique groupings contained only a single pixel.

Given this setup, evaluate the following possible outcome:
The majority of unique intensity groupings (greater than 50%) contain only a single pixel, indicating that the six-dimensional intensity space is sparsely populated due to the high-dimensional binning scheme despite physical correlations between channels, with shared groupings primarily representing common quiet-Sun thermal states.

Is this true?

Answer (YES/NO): NO